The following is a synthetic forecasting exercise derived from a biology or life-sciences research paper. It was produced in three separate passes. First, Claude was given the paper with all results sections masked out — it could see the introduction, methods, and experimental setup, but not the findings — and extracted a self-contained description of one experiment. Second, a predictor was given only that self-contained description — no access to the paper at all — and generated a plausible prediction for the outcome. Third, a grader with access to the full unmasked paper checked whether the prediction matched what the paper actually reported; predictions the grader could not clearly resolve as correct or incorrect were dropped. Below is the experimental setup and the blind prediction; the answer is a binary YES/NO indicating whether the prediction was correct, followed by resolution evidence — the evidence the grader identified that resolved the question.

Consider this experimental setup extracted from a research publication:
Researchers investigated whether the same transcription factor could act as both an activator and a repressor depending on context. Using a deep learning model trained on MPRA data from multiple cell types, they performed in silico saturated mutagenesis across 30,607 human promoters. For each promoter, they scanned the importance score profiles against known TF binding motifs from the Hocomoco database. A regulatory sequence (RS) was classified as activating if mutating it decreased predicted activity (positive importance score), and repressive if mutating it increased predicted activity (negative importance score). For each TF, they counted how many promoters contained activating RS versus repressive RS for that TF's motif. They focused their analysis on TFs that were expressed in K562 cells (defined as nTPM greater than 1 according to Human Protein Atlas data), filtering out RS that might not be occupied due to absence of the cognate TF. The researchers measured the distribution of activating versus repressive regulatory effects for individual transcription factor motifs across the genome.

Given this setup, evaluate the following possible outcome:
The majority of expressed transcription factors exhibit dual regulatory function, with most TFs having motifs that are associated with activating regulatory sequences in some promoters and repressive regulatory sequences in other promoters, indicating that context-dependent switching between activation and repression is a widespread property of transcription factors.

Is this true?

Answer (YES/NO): NO